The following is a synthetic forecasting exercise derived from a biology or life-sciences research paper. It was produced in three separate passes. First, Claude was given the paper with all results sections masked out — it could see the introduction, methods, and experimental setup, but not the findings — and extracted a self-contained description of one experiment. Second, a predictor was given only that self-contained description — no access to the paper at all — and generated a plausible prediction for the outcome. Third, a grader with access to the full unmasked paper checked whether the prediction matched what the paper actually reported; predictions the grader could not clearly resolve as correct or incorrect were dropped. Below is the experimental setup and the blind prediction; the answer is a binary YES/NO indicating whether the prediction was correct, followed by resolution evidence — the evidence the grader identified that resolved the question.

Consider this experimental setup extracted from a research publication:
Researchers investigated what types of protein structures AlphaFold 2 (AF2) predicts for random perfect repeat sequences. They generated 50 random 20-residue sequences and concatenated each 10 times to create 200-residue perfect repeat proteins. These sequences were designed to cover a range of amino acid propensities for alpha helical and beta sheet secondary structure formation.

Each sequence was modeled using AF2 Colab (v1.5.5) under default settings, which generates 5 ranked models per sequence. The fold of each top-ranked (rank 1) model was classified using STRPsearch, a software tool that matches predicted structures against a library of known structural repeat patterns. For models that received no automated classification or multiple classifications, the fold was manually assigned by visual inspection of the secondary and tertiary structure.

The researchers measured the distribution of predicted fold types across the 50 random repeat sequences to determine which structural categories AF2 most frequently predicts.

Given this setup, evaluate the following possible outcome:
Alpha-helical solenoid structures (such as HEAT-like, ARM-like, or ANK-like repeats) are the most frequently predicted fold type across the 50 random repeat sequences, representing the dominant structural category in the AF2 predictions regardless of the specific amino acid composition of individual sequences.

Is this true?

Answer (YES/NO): NO